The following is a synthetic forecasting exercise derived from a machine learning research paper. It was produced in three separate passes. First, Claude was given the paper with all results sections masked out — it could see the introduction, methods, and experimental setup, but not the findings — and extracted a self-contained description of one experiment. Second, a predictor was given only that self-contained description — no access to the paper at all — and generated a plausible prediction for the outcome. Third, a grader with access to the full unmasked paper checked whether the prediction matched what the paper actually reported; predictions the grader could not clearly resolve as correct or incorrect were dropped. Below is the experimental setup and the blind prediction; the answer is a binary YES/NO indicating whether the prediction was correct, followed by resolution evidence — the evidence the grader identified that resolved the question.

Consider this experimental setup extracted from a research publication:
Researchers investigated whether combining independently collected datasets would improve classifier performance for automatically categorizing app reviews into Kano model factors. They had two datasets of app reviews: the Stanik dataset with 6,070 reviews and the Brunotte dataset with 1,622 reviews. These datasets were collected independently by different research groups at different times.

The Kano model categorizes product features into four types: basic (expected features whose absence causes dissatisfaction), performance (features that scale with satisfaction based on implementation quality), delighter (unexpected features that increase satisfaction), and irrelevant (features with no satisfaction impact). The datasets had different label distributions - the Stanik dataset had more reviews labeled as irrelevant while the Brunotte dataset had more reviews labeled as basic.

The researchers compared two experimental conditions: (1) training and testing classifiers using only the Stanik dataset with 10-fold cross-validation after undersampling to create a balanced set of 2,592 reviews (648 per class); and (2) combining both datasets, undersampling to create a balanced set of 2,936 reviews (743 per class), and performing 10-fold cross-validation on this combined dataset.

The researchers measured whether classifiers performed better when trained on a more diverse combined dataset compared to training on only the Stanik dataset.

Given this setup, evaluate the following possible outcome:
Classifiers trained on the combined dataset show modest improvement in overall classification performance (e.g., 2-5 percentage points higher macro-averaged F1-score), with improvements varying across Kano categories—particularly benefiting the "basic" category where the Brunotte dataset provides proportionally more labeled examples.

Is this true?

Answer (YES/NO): NO